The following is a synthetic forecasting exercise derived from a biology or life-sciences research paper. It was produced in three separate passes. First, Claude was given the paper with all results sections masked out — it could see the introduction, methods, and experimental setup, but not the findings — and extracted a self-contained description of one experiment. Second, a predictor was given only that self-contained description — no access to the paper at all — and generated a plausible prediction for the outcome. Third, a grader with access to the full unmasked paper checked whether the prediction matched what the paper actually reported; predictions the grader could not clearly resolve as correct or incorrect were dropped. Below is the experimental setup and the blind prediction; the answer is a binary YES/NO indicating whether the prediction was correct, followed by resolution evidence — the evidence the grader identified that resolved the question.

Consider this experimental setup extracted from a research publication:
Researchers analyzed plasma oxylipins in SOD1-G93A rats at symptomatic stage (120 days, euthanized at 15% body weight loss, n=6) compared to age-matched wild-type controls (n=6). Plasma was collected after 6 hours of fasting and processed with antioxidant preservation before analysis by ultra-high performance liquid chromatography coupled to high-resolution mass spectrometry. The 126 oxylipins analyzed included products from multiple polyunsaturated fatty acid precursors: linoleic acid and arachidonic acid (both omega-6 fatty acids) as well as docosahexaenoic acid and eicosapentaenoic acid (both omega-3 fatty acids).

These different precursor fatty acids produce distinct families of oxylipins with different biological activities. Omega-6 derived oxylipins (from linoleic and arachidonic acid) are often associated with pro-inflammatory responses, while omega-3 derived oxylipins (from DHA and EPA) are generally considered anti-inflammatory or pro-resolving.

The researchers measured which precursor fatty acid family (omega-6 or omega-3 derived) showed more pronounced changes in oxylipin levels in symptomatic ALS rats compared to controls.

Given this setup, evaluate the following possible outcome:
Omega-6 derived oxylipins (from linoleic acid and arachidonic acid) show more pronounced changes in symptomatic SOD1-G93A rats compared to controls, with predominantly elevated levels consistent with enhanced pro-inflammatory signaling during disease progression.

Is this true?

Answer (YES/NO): YES